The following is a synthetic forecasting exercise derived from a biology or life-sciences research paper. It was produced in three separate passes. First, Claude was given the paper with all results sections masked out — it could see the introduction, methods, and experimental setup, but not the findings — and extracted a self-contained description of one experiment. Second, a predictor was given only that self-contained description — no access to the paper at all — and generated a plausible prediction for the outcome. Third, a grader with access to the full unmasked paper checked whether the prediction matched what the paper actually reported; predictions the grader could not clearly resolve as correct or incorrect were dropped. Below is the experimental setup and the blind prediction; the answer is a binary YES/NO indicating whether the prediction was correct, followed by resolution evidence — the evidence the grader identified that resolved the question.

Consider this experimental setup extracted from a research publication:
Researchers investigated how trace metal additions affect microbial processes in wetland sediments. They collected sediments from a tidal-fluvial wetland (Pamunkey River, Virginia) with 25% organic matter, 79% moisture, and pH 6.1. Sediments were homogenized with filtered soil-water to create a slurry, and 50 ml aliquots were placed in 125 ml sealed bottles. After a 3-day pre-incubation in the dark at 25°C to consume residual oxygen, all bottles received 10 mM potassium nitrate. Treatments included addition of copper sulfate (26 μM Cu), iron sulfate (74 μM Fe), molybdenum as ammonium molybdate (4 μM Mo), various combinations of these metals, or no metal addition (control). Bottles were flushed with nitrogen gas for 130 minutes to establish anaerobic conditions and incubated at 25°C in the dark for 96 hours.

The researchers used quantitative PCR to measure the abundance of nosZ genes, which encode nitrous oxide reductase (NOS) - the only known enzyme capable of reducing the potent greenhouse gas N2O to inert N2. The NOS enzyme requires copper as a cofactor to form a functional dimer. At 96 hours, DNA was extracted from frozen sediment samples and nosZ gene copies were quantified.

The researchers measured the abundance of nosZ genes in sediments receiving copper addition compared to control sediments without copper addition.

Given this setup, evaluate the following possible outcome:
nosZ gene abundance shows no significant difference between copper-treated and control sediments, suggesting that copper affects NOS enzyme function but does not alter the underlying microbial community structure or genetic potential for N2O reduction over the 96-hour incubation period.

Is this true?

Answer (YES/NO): YES